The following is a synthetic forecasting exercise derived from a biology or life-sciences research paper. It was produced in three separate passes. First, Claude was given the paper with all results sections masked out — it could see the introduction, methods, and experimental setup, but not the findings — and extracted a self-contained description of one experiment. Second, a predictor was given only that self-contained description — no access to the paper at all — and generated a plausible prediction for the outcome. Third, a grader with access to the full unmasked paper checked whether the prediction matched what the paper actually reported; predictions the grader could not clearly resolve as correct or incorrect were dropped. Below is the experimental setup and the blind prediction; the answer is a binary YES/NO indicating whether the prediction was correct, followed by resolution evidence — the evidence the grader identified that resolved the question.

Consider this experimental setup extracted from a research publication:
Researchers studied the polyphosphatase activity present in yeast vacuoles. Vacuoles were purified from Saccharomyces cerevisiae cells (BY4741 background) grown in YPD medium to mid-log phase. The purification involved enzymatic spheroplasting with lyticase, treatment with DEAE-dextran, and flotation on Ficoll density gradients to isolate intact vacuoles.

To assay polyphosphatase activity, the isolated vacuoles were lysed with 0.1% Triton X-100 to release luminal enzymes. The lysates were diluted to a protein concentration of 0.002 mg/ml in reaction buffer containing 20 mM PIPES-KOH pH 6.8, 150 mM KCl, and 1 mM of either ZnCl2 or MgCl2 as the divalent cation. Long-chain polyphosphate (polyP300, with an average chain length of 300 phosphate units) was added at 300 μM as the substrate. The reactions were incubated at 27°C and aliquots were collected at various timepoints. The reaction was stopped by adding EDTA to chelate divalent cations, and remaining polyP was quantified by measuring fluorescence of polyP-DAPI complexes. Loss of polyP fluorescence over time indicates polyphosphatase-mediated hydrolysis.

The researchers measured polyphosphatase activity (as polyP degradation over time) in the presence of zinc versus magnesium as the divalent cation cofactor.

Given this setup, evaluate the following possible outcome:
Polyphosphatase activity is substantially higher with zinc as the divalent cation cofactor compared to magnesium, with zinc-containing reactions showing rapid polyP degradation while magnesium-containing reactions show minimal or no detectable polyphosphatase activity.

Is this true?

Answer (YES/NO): NO